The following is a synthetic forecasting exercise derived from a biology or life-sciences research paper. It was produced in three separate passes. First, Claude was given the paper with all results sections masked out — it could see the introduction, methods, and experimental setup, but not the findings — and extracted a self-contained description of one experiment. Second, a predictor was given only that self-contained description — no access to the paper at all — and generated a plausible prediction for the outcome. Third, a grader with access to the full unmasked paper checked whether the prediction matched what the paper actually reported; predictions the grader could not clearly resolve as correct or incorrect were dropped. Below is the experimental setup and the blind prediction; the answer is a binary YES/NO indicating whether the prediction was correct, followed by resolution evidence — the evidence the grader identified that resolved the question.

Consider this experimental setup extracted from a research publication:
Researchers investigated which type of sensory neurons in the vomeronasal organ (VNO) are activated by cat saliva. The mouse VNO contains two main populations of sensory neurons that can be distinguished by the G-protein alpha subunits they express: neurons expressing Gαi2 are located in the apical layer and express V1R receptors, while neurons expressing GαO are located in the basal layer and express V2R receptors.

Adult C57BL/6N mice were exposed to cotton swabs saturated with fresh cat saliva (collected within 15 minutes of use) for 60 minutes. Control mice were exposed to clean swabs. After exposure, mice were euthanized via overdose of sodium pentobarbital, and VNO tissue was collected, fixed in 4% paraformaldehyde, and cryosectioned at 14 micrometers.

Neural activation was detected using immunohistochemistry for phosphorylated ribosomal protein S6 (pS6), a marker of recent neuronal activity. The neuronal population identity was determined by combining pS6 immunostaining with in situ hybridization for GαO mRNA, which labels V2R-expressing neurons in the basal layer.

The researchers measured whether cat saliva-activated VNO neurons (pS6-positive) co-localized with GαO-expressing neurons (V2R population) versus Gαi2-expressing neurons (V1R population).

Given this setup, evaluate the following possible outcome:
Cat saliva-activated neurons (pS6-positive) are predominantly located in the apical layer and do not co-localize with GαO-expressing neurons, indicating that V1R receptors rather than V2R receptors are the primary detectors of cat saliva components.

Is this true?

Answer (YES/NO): NO